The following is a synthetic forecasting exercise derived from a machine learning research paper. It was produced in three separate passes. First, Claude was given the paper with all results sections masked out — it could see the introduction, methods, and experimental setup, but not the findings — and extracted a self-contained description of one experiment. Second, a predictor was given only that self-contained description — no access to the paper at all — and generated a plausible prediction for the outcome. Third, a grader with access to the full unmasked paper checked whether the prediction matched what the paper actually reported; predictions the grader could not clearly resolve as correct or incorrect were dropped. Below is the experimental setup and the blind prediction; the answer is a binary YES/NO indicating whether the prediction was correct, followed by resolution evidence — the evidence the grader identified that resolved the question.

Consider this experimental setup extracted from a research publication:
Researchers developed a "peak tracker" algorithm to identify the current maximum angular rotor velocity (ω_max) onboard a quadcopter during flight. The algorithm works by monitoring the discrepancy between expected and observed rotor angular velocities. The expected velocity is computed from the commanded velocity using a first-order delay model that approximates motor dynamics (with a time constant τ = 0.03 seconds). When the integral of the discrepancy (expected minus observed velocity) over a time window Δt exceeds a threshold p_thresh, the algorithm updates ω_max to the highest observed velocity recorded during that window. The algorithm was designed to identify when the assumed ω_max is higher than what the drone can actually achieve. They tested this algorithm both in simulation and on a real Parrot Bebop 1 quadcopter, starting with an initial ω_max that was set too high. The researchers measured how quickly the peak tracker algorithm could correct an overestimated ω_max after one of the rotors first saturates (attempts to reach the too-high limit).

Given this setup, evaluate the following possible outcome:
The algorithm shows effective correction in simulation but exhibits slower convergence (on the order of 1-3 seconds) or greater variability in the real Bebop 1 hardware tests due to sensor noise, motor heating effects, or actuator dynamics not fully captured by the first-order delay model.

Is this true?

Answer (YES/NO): NO